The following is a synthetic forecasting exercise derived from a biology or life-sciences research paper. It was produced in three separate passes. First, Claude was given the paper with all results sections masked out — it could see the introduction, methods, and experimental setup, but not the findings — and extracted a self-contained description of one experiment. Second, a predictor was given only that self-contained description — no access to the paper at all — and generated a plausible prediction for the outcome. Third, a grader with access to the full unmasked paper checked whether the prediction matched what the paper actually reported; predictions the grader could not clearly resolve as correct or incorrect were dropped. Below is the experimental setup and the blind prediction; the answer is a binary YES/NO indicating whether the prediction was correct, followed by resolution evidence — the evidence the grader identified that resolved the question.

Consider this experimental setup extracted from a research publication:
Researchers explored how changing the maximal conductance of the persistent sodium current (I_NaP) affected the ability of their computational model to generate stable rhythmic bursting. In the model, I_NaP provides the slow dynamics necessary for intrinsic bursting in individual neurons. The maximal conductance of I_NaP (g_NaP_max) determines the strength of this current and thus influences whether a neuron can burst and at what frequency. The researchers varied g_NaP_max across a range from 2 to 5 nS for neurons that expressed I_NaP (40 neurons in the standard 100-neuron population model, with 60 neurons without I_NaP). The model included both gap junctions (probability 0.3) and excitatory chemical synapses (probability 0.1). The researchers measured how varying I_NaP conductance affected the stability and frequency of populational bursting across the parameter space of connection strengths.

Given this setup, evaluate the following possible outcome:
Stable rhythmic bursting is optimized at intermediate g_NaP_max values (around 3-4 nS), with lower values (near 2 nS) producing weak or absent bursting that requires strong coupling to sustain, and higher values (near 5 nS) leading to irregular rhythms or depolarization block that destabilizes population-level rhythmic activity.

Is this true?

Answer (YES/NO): NO